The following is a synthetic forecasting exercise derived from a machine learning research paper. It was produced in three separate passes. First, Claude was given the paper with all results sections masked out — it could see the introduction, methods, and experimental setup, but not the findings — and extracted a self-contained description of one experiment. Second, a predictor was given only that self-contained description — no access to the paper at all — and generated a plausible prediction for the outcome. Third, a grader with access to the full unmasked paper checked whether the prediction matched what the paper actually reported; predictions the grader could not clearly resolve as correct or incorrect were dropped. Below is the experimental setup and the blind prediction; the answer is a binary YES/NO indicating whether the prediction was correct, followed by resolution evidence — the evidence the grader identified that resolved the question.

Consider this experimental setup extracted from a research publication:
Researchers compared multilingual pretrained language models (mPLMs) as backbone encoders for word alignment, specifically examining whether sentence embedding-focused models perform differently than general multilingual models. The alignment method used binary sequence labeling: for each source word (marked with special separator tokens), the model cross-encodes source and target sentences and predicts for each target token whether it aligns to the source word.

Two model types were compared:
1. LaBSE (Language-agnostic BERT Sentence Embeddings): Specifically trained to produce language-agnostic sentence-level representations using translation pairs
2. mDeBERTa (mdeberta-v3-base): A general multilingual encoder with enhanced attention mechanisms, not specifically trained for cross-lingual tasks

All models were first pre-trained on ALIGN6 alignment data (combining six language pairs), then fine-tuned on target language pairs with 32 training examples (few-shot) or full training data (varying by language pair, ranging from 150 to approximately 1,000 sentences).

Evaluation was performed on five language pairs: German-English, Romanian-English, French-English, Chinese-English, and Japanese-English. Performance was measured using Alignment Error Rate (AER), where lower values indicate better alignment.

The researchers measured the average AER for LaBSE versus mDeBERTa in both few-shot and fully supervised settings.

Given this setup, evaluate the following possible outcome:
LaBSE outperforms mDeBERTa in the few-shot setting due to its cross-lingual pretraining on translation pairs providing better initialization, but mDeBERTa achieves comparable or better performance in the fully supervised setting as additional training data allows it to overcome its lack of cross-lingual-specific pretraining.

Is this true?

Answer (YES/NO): NO